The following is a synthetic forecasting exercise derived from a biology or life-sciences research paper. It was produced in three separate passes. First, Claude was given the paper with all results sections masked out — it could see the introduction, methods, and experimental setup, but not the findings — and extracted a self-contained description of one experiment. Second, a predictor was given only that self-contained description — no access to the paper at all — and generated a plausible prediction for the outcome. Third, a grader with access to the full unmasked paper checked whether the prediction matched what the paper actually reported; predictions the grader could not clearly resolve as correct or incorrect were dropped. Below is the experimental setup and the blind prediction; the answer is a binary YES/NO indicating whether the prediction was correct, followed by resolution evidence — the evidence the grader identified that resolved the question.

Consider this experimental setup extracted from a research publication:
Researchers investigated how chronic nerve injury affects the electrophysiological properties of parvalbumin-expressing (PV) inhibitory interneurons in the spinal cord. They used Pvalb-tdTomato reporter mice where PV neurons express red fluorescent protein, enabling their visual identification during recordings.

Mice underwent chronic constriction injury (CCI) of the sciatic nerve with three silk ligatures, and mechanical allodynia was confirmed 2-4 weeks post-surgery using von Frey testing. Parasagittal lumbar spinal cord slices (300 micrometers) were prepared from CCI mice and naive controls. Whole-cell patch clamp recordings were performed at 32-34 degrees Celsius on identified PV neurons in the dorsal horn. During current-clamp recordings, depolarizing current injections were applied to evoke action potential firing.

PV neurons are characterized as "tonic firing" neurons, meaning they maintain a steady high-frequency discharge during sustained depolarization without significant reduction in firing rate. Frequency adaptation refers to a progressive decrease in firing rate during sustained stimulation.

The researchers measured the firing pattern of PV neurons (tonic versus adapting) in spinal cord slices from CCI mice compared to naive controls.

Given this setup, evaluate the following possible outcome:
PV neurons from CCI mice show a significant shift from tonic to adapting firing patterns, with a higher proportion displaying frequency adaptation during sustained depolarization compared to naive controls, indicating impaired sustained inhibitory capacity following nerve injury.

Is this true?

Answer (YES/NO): YES